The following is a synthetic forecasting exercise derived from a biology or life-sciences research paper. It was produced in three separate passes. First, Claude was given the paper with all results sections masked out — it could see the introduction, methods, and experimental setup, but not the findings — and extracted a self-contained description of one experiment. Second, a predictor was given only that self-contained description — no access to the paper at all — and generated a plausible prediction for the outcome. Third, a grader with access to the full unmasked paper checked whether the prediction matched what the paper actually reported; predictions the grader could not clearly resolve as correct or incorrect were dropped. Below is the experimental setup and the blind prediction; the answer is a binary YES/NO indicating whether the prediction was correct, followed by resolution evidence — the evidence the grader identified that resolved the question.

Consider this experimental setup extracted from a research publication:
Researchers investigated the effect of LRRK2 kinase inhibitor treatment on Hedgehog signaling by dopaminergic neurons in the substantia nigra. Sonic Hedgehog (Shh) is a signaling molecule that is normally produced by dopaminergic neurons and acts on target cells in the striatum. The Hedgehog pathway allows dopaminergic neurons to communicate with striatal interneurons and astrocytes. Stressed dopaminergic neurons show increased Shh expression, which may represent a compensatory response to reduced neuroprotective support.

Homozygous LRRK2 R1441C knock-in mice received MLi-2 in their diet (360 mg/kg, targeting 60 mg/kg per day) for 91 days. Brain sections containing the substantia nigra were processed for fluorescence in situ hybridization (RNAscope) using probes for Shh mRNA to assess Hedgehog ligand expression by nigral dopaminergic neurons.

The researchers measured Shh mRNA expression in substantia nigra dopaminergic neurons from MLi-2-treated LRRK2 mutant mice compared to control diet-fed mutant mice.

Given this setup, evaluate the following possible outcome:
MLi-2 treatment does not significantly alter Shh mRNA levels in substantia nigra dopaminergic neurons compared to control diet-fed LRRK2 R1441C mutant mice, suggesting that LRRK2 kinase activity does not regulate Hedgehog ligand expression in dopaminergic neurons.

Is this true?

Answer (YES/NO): NO